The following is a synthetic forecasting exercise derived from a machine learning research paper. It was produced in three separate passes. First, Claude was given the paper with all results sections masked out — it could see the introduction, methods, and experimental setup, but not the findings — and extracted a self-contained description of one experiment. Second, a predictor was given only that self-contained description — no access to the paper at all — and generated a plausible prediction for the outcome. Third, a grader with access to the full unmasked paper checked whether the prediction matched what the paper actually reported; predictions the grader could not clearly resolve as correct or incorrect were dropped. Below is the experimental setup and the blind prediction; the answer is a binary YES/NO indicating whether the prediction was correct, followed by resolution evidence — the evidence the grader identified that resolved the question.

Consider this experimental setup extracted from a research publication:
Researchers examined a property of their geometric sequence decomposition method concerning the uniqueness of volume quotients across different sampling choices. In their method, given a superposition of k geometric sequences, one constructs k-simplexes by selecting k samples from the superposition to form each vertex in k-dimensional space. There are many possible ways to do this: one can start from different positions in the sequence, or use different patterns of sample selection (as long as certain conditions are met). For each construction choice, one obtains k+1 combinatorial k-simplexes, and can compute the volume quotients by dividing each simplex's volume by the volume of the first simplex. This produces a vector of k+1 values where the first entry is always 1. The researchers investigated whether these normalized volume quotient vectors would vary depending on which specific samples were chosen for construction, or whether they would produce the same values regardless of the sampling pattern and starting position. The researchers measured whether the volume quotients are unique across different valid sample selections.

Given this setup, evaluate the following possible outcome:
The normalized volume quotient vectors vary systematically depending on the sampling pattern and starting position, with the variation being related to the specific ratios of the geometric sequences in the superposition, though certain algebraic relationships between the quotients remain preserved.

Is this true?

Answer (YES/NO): NO